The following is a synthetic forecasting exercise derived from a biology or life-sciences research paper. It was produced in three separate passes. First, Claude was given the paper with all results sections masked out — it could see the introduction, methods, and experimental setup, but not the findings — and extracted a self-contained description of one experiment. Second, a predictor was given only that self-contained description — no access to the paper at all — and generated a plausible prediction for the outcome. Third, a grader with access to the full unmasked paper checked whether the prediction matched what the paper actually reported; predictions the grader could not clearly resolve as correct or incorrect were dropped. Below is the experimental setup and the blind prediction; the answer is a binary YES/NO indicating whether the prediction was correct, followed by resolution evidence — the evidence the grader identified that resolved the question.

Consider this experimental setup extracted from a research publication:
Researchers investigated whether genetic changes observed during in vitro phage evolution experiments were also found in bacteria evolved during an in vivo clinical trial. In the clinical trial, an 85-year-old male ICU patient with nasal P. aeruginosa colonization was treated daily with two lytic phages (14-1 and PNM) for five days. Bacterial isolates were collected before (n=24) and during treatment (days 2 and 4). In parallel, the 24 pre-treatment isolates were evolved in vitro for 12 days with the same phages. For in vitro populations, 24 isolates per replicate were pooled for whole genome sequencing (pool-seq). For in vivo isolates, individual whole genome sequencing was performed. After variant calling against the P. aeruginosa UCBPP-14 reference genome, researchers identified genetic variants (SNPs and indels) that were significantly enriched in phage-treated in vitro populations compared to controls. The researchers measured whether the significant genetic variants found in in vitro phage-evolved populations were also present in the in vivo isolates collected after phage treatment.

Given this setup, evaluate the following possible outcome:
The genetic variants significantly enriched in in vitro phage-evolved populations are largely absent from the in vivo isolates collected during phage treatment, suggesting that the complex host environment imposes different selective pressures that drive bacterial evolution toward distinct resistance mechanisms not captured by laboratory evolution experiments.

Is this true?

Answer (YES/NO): NO